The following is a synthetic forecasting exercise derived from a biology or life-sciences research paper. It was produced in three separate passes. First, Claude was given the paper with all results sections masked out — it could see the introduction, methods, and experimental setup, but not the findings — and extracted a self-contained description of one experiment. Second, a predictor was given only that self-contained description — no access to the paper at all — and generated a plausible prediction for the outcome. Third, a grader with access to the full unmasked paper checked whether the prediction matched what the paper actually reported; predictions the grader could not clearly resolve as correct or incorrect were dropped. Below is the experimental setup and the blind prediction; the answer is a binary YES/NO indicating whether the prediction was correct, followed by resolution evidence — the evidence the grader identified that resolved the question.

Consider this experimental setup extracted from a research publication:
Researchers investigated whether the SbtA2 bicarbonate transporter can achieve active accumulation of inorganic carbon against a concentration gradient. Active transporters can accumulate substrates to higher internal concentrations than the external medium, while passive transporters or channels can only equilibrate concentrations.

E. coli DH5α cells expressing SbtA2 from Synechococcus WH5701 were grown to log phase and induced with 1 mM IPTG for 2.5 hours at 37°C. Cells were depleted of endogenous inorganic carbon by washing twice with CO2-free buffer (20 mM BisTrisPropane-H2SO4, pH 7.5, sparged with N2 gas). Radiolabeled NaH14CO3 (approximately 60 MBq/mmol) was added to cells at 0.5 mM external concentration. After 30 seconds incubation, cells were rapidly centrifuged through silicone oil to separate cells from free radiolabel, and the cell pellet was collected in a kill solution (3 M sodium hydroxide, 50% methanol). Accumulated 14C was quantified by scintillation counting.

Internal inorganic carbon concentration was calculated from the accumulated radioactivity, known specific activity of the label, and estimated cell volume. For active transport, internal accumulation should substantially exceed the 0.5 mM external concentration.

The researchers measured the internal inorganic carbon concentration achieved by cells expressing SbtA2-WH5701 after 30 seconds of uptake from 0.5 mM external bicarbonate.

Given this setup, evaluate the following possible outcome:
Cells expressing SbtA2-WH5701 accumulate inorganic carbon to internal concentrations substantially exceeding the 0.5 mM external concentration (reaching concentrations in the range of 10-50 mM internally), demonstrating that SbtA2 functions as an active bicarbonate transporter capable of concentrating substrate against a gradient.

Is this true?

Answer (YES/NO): NO